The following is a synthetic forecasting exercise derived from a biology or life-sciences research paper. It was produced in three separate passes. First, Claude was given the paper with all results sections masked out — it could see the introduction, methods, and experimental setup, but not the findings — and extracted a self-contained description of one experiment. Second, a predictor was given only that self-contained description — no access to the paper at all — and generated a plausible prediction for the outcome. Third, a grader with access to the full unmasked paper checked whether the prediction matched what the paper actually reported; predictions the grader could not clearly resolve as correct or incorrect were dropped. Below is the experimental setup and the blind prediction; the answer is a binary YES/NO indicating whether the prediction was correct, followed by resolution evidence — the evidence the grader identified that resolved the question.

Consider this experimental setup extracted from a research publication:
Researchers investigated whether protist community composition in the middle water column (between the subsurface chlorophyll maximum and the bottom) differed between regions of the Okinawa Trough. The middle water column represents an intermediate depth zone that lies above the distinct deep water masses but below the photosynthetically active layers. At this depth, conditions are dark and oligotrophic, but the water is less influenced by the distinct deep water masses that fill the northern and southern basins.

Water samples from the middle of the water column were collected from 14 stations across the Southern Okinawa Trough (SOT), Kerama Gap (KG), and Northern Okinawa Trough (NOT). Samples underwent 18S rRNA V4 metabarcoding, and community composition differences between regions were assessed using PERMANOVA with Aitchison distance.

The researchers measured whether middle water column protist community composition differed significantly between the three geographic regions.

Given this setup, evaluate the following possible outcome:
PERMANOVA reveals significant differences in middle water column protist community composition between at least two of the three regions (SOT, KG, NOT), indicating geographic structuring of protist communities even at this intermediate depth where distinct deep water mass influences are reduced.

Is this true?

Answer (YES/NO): YES